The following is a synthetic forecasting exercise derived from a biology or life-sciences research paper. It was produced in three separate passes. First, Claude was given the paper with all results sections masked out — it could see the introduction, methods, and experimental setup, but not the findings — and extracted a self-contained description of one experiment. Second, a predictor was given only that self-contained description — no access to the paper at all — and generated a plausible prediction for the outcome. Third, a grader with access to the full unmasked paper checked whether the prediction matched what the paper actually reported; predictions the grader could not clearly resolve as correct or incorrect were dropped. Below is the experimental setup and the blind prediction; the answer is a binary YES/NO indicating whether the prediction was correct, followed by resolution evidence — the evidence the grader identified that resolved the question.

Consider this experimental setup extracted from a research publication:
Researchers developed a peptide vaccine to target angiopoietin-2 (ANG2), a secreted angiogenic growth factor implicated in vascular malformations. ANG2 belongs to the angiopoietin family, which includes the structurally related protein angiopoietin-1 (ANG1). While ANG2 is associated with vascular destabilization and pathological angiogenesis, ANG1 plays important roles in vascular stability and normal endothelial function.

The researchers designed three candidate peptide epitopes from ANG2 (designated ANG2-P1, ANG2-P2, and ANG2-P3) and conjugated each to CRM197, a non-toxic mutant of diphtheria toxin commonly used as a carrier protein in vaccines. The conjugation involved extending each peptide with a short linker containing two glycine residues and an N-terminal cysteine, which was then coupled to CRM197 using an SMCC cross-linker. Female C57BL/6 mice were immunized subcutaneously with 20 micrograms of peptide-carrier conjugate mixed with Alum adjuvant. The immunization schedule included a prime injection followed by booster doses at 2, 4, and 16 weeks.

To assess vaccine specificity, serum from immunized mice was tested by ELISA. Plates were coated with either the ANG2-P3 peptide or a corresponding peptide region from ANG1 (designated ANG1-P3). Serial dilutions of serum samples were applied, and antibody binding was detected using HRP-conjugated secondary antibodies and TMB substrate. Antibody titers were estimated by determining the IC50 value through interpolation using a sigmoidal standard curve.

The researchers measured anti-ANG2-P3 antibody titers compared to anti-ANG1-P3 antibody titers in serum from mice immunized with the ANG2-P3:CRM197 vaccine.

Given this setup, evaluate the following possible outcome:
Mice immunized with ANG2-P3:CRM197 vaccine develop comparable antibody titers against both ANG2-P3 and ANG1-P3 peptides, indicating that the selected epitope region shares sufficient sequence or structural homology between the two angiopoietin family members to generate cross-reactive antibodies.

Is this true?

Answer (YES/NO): NO